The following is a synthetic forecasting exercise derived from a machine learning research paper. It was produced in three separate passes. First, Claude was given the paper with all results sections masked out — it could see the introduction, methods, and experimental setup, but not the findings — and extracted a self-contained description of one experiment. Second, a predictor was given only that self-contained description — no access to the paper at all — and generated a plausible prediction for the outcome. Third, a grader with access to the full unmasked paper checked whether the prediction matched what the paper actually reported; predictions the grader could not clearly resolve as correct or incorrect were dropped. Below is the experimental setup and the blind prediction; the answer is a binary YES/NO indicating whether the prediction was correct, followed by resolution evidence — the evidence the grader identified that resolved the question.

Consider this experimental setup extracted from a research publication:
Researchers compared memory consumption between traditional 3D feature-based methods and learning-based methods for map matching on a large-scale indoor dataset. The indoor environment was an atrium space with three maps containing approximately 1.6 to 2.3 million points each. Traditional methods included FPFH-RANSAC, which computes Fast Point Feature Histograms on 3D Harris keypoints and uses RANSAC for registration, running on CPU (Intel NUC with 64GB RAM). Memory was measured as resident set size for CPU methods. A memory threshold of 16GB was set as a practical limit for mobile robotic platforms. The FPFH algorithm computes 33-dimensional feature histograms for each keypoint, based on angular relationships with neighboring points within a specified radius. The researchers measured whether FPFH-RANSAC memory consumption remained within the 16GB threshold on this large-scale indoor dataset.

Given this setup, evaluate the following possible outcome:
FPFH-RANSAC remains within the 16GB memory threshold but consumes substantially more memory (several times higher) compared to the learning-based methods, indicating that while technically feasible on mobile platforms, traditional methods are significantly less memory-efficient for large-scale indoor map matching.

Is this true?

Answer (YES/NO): NO